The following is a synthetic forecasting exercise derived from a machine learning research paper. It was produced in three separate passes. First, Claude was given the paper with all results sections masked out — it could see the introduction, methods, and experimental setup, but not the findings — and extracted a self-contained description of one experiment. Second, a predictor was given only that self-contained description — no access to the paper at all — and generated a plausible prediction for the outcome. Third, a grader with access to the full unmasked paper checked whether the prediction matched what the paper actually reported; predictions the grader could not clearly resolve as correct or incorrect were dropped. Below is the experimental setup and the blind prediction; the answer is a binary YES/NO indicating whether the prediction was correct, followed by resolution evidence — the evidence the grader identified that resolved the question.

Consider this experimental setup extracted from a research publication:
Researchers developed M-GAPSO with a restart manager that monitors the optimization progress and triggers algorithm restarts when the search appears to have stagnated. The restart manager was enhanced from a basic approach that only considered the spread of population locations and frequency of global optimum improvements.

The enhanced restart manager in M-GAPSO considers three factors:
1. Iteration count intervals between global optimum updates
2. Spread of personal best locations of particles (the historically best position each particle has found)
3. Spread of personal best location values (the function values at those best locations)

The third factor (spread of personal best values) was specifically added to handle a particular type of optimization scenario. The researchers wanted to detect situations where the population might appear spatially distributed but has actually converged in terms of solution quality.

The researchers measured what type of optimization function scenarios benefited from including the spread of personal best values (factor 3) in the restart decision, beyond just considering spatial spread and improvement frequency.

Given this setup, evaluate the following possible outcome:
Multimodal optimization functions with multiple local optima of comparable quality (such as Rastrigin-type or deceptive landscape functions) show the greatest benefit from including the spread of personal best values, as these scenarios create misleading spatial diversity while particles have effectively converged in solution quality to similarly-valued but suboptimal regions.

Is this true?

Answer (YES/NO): NO